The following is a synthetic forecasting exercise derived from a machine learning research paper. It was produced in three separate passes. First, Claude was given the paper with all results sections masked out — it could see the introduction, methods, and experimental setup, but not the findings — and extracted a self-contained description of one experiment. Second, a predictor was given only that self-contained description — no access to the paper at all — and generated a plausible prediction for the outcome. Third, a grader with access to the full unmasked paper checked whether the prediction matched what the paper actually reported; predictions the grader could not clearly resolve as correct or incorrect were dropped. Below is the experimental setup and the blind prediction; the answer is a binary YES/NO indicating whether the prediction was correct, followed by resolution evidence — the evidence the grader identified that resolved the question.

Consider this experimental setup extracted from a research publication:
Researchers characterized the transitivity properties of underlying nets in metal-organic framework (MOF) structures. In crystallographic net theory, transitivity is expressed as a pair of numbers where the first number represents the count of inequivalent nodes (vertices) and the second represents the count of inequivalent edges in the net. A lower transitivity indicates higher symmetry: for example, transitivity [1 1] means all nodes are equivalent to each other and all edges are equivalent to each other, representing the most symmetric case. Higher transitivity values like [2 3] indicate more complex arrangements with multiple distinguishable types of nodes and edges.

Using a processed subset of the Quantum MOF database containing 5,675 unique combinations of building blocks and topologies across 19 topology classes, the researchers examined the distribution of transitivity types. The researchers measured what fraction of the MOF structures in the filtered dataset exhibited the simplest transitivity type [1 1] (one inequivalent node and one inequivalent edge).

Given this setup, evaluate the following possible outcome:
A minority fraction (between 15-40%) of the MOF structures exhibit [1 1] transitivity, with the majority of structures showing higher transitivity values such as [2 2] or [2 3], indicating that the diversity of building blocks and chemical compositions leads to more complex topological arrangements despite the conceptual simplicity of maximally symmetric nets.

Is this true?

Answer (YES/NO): NO